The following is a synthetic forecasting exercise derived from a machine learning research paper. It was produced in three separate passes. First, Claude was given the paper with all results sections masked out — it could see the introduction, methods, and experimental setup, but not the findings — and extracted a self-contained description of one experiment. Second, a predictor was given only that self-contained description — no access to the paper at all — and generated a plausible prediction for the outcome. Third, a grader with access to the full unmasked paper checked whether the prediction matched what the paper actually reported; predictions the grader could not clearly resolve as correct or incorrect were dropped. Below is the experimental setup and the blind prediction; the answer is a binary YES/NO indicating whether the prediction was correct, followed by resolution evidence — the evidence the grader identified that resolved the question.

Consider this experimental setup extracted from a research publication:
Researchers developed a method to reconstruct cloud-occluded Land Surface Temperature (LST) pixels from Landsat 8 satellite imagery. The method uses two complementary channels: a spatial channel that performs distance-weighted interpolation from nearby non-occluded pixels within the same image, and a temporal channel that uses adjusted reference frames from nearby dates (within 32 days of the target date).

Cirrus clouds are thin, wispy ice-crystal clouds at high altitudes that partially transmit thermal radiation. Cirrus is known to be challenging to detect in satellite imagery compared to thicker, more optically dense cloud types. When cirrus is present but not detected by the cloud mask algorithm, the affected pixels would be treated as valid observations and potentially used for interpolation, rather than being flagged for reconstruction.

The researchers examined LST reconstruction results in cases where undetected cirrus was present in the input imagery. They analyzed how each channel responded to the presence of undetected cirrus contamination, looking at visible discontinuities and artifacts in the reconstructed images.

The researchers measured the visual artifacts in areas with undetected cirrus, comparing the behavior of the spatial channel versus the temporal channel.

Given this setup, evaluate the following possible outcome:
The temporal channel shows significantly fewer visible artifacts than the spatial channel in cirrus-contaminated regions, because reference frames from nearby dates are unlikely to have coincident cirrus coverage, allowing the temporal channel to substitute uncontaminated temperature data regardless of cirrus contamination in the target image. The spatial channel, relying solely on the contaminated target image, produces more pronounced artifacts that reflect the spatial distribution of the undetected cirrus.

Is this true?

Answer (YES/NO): YES